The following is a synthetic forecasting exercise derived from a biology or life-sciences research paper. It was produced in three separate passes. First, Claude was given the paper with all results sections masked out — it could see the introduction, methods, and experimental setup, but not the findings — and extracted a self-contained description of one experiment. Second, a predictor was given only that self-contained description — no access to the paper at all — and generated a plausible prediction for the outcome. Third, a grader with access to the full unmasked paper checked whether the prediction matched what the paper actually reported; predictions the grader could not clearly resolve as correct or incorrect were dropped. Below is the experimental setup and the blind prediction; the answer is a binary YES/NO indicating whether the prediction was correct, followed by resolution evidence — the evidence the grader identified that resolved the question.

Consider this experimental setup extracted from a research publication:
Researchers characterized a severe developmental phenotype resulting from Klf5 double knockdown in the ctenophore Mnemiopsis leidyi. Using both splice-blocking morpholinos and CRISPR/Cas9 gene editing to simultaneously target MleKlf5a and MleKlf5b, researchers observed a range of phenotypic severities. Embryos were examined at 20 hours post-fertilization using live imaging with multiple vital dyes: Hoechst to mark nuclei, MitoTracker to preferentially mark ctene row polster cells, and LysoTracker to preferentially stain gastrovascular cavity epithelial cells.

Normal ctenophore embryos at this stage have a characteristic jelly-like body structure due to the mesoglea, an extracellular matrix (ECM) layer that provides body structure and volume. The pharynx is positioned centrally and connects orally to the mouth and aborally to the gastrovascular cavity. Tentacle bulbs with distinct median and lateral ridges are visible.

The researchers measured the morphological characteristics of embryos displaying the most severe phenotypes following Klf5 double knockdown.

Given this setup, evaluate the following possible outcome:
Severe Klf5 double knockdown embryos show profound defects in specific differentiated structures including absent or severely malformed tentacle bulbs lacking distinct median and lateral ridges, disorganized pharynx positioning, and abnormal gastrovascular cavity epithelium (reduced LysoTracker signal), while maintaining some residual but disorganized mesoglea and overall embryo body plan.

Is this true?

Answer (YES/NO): NO